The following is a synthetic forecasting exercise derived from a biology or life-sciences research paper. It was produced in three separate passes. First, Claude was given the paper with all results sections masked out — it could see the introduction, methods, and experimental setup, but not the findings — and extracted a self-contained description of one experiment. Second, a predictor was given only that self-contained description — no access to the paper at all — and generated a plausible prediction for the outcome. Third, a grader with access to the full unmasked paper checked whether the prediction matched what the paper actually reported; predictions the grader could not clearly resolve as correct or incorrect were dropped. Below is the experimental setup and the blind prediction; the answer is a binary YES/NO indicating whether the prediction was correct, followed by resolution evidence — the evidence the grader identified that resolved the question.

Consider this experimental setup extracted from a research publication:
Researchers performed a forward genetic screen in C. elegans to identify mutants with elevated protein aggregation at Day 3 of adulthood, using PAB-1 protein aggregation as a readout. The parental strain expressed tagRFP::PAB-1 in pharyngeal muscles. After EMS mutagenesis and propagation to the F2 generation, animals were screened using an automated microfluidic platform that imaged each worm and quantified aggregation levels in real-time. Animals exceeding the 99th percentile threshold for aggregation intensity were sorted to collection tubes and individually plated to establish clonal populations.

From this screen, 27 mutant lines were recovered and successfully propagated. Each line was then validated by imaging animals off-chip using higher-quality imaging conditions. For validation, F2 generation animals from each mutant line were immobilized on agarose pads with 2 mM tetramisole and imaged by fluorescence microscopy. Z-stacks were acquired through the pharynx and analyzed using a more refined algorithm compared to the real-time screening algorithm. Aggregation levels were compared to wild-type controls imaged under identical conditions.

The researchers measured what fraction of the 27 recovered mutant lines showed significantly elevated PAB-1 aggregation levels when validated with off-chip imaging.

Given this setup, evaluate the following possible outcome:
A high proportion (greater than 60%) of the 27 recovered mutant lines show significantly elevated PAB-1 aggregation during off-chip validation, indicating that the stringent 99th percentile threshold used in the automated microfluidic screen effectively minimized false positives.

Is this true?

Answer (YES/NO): NO